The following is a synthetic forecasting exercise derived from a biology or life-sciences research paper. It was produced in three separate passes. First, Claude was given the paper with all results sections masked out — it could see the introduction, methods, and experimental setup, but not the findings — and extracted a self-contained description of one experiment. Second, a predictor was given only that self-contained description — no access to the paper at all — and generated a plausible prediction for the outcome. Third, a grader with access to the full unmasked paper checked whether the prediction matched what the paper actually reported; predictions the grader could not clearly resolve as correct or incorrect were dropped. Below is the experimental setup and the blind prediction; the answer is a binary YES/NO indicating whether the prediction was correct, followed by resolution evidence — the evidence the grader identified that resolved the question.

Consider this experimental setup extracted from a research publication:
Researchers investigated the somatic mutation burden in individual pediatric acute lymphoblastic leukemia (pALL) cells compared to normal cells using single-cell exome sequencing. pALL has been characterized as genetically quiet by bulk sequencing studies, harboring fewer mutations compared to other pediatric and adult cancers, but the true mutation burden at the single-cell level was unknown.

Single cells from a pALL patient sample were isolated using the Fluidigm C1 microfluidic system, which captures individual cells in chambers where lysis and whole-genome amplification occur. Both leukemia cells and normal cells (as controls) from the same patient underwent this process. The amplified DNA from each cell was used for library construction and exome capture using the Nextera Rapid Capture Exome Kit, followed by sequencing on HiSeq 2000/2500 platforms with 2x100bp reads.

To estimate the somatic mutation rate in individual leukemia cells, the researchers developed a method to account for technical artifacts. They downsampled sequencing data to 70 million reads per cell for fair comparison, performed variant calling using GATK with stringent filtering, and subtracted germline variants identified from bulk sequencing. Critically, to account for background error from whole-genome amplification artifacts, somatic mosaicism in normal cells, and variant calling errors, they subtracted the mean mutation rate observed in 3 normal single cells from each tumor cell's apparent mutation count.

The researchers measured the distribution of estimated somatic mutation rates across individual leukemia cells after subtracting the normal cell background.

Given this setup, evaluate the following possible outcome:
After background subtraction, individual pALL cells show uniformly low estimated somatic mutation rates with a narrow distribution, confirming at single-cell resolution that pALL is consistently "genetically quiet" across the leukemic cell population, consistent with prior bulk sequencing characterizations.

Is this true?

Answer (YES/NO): NO